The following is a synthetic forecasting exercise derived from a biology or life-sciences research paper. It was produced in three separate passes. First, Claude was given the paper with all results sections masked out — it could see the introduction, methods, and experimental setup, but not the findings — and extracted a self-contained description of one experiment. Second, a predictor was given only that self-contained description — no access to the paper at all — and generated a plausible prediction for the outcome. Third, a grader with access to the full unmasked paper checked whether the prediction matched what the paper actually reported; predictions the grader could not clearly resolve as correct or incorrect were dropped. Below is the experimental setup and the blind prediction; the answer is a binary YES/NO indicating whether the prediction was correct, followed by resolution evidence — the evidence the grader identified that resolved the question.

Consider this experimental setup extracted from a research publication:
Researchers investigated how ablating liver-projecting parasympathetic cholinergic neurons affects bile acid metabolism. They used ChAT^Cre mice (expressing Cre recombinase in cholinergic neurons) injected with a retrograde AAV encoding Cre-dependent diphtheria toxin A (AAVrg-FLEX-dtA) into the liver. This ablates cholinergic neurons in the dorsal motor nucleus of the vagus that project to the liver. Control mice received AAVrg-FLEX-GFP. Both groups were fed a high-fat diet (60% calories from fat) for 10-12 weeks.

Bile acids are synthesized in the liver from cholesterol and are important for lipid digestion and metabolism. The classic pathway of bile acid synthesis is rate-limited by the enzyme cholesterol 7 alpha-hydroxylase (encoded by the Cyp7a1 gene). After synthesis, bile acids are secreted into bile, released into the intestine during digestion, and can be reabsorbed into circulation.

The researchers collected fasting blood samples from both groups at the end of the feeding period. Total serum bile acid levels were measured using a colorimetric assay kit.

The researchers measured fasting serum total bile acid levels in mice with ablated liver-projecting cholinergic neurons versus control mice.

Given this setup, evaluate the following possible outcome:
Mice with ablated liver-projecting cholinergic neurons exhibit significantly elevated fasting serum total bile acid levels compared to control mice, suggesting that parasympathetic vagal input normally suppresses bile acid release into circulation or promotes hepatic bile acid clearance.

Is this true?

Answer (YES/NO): YES